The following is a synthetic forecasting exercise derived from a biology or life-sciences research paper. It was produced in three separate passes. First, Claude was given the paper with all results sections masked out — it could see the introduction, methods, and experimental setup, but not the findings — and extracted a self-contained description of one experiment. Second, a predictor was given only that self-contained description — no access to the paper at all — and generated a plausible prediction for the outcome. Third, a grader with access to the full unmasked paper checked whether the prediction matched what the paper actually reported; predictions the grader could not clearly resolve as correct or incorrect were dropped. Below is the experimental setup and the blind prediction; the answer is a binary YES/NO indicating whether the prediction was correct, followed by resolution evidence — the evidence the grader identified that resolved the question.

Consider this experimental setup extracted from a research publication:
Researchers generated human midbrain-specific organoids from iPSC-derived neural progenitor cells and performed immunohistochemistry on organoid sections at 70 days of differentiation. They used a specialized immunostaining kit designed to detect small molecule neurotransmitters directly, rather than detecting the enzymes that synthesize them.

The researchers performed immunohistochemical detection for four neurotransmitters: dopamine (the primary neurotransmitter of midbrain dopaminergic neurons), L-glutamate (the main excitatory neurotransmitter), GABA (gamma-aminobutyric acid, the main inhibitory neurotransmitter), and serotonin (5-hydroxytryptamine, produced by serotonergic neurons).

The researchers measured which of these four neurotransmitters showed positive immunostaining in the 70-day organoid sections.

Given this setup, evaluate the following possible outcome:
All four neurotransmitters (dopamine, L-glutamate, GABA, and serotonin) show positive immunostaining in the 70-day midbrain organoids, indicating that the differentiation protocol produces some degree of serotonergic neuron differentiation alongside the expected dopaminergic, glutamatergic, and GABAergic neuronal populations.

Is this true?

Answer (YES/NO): YES